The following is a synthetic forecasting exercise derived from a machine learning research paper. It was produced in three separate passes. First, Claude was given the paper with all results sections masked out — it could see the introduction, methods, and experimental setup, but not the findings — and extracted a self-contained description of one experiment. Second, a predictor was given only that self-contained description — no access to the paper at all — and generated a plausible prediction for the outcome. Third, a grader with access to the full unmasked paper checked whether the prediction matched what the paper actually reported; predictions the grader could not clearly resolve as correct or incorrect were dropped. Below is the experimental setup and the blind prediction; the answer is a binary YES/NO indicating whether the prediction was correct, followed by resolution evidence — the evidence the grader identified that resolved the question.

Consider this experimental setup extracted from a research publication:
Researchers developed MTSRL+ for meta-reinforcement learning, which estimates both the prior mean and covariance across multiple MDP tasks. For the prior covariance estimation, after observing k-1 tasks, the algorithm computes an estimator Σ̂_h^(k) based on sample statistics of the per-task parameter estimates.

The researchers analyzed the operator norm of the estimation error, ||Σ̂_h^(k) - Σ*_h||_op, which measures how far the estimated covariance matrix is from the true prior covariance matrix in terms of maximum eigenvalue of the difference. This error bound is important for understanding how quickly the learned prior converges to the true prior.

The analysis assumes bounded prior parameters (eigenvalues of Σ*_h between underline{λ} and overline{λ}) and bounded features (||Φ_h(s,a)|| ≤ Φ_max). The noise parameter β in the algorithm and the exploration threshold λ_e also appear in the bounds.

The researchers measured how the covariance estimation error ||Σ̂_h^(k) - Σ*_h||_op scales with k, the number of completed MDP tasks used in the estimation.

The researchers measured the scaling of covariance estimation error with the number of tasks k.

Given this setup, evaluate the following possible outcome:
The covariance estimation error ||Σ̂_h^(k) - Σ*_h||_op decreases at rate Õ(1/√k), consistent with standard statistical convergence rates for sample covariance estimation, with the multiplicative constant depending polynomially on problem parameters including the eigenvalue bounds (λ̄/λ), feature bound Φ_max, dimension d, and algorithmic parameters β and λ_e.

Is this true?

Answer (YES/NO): YES